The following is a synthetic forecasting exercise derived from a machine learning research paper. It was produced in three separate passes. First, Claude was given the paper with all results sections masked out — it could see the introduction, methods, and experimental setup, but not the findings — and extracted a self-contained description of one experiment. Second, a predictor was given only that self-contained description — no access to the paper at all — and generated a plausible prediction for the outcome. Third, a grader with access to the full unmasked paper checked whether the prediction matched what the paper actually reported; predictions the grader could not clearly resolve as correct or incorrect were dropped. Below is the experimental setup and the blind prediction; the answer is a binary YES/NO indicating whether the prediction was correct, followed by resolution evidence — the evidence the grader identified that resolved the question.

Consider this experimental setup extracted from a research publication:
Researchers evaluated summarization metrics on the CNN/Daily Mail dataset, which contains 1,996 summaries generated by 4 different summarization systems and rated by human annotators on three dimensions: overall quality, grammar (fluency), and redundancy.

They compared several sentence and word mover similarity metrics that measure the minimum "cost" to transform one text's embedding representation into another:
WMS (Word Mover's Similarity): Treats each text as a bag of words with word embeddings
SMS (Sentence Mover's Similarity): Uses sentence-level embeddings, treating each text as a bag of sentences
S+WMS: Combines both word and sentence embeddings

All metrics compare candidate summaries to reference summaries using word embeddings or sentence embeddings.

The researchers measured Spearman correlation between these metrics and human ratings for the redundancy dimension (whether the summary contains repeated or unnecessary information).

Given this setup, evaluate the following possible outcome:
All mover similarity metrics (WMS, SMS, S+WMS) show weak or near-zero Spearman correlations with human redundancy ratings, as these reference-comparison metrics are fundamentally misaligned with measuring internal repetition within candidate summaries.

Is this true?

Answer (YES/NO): NO